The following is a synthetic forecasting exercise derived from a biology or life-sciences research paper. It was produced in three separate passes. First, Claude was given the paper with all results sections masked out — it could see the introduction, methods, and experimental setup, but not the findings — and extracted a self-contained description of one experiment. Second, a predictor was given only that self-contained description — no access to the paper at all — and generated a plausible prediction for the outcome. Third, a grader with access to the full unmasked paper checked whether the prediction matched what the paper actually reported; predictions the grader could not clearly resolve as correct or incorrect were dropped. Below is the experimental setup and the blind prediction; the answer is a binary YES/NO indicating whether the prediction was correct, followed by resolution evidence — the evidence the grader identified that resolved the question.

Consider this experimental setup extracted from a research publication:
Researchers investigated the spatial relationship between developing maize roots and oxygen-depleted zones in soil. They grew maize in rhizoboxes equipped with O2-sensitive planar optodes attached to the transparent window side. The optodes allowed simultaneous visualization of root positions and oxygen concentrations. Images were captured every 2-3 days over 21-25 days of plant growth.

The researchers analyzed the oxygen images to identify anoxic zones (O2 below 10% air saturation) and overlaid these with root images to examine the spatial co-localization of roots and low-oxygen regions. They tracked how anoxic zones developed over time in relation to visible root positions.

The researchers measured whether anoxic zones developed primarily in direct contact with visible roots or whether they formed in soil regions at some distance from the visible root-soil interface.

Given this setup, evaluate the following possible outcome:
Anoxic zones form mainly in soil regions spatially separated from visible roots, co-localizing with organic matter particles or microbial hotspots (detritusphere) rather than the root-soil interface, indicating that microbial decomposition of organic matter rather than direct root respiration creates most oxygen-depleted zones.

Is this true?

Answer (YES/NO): NO